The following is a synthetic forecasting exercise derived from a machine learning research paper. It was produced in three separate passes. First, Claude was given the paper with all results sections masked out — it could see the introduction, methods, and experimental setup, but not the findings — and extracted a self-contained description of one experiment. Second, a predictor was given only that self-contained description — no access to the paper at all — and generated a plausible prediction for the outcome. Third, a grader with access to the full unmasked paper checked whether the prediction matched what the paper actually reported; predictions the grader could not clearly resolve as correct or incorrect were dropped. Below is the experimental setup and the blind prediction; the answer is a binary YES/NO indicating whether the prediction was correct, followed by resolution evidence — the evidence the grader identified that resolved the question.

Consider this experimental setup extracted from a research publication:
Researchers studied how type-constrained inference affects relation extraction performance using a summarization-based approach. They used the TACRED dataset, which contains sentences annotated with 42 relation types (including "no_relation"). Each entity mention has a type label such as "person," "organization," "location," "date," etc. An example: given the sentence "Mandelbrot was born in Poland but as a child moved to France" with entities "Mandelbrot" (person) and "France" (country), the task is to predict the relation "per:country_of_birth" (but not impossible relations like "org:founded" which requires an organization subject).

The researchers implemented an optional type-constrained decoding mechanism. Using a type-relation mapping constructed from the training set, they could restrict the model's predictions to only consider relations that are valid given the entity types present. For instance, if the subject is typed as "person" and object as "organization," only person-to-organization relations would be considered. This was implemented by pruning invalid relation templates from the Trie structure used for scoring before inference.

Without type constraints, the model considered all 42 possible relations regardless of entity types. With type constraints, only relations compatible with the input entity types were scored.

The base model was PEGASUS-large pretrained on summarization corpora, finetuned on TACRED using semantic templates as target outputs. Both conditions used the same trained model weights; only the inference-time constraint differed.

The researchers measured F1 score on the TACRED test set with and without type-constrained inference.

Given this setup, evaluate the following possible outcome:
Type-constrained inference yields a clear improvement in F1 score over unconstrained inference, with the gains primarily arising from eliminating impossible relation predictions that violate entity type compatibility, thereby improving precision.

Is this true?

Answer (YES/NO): NO